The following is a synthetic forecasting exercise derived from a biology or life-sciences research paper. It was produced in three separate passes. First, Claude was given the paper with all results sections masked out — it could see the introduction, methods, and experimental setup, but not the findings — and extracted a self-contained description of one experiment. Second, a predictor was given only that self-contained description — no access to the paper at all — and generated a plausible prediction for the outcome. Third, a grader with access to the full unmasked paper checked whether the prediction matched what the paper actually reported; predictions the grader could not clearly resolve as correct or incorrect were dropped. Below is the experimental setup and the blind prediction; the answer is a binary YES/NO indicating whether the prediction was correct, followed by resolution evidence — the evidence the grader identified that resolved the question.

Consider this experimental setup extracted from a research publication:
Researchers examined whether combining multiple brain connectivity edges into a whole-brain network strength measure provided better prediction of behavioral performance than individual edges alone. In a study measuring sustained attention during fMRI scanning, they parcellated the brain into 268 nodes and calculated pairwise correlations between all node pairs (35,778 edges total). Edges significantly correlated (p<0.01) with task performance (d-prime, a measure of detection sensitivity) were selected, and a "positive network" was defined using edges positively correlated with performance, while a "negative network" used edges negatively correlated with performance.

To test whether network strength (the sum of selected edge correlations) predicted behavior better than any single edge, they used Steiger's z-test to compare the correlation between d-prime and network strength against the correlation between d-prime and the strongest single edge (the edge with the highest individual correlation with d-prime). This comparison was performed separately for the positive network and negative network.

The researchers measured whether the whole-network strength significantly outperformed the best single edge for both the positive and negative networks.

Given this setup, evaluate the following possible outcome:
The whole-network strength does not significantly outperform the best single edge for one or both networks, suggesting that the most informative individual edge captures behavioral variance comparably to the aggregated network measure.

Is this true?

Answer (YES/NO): YES